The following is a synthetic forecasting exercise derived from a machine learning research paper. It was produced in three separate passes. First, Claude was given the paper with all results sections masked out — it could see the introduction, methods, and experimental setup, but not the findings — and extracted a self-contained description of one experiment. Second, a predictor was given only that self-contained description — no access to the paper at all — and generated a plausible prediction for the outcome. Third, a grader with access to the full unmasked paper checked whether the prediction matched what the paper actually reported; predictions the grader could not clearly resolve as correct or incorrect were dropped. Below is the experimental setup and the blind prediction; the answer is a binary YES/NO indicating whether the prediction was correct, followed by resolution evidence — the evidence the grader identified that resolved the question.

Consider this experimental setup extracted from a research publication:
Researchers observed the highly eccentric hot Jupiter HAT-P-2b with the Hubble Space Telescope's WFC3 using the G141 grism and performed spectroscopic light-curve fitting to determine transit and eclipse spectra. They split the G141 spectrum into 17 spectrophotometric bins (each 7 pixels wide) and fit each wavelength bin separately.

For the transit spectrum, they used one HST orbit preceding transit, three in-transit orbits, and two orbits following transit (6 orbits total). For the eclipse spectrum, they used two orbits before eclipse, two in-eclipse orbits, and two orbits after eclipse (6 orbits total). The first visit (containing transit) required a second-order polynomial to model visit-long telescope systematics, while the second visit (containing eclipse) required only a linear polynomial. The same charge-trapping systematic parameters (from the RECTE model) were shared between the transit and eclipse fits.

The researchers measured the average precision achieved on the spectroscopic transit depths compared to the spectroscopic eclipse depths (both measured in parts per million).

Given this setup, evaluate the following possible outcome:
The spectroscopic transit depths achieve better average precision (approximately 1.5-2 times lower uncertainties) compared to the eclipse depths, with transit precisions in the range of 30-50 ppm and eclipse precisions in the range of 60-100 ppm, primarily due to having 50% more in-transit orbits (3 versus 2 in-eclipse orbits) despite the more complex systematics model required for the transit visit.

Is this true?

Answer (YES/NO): NO